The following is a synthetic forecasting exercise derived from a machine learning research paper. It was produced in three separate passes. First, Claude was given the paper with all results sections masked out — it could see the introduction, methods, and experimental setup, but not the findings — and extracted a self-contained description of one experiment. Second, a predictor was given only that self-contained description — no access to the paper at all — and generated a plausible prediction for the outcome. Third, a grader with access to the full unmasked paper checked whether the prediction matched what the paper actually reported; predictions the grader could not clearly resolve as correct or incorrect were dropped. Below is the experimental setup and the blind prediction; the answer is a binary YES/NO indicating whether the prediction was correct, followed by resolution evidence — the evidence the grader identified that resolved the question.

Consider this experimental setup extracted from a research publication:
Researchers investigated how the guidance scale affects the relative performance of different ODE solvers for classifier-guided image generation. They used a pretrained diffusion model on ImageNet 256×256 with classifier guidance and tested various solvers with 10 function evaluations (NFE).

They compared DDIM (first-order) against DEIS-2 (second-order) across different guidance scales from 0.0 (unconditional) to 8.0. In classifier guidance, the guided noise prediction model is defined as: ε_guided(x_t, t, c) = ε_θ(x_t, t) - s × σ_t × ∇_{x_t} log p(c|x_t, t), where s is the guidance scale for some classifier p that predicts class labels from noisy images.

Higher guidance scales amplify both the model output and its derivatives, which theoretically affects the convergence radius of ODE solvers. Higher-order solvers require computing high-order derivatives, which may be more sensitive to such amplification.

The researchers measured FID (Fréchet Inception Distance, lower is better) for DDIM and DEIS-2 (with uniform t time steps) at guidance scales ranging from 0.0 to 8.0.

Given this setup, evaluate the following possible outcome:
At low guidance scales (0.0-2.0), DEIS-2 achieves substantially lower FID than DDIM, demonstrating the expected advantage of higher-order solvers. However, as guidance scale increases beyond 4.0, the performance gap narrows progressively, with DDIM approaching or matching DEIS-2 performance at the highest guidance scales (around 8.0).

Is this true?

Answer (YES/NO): NO